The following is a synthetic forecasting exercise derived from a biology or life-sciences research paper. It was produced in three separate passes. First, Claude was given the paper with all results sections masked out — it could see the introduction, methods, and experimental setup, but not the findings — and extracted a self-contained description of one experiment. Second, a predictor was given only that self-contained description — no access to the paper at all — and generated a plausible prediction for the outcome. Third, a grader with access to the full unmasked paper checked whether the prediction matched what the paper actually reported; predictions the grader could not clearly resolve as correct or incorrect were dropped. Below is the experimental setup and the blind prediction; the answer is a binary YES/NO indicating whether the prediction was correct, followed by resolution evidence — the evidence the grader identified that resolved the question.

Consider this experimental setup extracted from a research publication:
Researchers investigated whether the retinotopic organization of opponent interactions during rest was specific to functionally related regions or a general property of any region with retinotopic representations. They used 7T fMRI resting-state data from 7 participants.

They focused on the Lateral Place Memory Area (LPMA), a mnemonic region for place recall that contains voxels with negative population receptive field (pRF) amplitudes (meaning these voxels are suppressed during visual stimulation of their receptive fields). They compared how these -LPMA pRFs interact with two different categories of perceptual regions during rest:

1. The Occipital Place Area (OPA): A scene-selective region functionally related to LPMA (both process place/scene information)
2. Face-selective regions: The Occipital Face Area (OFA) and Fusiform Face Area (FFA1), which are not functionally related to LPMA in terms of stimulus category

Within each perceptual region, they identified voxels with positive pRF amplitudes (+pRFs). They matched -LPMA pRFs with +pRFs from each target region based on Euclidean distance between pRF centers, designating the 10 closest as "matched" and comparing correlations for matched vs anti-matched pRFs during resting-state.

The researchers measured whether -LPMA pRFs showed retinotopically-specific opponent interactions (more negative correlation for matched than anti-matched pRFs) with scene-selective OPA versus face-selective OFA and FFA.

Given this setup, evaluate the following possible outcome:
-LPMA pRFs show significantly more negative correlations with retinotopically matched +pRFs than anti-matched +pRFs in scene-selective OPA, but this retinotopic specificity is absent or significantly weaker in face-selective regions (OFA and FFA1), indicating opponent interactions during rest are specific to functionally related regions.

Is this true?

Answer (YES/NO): YES